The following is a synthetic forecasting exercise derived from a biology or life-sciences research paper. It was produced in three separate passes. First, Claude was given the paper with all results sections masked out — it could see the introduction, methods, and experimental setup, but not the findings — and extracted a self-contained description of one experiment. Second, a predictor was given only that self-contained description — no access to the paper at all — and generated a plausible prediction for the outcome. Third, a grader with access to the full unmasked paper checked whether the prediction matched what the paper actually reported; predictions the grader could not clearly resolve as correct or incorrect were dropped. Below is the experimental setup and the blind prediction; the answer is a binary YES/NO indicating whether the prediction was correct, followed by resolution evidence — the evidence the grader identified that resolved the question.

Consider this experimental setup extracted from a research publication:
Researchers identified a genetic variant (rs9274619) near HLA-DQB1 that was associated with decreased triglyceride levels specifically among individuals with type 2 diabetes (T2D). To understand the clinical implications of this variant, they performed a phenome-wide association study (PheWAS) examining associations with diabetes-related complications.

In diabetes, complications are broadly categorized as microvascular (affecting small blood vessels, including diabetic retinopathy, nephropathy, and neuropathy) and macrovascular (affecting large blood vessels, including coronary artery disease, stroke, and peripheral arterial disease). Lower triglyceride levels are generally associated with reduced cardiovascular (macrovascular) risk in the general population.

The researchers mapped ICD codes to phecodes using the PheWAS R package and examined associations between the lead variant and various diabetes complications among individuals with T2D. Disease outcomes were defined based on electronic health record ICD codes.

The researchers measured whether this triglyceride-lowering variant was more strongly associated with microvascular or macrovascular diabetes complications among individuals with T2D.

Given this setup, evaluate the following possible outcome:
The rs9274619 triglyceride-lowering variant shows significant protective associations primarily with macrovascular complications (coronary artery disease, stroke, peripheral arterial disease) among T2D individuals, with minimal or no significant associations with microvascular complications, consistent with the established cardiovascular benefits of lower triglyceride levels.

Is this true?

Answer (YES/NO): NO